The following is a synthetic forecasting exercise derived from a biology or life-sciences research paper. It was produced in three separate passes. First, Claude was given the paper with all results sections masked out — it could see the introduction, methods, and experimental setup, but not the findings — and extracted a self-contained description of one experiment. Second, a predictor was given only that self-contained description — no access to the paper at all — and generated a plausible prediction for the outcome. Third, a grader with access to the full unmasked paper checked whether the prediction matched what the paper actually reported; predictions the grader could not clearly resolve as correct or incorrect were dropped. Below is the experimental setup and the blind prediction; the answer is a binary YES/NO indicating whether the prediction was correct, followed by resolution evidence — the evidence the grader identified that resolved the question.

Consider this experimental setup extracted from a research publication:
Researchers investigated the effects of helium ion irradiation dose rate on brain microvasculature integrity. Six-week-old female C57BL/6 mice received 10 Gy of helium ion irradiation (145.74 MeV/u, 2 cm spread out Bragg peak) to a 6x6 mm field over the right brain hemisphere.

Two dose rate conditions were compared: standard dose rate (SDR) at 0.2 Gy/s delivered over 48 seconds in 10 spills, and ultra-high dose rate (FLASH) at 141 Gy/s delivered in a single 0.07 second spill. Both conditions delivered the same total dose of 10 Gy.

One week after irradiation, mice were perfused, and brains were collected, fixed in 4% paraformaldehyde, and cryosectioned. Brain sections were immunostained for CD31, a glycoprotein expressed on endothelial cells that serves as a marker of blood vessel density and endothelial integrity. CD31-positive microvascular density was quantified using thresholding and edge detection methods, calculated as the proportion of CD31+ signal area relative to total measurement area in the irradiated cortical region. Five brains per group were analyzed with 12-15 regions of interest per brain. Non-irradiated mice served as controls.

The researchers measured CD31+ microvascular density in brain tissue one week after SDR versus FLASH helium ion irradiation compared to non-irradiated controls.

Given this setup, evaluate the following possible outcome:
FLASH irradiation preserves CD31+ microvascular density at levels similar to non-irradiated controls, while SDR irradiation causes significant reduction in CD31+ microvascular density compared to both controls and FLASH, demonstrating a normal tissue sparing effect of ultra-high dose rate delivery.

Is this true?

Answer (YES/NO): NO